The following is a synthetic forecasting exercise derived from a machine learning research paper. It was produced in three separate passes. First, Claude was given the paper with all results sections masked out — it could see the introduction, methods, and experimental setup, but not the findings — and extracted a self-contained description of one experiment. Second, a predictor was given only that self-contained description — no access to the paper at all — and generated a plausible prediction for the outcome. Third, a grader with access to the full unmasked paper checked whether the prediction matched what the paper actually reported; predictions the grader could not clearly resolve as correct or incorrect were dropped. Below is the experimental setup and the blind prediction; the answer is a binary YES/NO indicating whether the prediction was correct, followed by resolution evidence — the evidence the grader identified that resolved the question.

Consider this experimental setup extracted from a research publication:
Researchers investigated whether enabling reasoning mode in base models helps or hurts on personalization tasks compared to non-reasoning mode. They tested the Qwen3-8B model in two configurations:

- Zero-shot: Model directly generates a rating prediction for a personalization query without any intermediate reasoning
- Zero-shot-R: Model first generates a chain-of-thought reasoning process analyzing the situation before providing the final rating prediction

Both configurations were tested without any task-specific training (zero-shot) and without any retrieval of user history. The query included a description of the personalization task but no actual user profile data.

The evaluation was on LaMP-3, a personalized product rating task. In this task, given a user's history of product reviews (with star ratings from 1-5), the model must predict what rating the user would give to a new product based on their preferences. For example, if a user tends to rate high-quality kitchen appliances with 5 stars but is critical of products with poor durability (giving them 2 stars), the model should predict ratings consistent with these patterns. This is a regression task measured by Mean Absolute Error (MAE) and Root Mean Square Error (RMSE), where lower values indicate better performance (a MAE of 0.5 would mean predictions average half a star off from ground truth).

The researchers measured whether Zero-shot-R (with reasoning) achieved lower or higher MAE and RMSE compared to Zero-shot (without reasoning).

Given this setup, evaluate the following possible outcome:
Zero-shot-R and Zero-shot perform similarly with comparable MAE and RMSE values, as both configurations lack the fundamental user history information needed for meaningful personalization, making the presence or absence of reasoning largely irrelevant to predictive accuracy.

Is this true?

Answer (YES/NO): NO